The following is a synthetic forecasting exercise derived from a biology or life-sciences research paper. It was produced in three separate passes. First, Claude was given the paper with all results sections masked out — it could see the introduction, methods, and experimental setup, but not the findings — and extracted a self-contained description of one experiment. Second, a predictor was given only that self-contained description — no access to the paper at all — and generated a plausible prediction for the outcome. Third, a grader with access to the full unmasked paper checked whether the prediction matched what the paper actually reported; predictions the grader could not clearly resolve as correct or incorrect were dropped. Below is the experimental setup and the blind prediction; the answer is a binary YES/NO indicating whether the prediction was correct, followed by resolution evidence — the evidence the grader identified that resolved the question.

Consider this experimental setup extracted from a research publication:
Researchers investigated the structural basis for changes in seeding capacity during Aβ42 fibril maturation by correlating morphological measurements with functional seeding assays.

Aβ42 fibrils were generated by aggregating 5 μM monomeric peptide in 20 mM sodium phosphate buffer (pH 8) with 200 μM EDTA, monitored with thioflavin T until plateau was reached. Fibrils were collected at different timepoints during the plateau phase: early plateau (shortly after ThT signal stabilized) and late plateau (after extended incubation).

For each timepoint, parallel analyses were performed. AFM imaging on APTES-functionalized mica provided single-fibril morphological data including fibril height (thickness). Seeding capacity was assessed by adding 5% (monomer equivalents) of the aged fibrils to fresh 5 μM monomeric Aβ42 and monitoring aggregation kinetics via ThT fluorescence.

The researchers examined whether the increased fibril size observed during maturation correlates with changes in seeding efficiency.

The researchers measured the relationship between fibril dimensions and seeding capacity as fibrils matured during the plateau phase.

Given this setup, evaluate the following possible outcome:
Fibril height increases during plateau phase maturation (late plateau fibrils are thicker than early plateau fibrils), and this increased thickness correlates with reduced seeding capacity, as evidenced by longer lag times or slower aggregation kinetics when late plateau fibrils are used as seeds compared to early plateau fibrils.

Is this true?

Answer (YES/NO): YES